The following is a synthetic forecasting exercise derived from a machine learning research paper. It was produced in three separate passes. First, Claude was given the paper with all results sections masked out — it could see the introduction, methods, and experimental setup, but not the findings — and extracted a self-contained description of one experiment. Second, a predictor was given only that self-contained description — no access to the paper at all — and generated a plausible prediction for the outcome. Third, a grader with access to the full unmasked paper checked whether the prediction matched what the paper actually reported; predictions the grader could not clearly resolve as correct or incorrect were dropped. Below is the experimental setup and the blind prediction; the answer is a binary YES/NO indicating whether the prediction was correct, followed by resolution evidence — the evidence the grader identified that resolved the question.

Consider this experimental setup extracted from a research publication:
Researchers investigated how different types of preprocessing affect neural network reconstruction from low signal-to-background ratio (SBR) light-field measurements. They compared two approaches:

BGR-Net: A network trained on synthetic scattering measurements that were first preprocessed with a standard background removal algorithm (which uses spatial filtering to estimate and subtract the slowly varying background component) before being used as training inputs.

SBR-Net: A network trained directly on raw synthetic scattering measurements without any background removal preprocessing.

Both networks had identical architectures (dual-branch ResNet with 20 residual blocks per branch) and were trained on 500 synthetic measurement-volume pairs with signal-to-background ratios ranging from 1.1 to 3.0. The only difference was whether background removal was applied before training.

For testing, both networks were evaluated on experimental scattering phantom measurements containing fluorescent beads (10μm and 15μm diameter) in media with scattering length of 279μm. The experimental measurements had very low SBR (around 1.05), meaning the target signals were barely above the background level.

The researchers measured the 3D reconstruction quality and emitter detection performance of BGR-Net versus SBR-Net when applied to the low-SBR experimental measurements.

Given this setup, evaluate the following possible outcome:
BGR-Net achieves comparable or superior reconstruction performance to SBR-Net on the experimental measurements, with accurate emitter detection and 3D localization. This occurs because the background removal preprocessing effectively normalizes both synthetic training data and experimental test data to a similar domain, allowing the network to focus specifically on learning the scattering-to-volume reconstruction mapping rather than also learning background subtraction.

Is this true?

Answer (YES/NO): NO